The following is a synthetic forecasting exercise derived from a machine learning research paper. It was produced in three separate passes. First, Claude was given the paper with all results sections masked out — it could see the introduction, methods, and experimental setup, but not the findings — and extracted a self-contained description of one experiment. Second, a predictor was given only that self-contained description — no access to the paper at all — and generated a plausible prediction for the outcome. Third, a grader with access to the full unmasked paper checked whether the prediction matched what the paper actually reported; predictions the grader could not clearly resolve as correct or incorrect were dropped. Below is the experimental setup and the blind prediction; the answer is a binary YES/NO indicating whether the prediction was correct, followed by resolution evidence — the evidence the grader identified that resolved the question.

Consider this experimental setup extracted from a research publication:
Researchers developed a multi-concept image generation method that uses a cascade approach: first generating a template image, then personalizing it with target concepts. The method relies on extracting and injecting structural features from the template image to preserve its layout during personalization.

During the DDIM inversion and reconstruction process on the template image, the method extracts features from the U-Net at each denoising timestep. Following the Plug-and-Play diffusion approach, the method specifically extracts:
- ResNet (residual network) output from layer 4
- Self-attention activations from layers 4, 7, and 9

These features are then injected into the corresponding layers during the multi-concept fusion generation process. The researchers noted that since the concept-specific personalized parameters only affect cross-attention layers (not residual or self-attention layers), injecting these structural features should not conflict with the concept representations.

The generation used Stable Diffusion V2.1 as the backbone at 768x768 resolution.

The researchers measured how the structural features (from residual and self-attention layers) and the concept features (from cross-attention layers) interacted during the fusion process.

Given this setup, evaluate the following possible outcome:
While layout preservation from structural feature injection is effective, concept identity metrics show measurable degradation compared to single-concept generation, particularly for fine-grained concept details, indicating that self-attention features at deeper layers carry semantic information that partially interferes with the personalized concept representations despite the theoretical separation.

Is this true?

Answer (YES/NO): NO